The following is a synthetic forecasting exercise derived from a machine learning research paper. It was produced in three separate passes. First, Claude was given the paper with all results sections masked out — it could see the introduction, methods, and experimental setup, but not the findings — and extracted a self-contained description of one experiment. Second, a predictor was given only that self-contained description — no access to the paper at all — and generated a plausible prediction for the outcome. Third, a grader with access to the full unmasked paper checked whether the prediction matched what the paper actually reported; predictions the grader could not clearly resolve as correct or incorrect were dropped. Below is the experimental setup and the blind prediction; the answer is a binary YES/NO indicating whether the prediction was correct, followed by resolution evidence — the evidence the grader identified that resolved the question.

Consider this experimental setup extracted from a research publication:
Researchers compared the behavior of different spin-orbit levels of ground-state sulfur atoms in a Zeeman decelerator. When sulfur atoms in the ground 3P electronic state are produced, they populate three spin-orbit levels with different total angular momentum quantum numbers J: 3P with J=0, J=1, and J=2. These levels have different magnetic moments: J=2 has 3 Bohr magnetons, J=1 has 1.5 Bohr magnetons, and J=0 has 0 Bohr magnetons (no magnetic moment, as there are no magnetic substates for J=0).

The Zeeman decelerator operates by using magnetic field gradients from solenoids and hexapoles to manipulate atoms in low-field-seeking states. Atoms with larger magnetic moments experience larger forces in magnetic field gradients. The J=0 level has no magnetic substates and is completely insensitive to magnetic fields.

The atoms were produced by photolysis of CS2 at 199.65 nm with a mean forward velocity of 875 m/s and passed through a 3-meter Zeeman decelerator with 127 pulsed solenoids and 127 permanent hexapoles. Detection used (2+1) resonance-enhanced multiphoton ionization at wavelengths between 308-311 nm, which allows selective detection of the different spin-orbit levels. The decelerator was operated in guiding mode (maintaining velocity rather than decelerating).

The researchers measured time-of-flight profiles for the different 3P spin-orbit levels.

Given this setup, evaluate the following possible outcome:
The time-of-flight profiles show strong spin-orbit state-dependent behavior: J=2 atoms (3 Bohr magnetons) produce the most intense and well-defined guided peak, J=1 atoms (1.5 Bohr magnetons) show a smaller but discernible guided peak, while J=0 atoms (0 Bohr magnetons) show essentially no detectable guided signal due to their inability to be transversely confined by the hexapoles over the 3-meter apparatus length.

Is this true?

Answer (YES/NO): YES